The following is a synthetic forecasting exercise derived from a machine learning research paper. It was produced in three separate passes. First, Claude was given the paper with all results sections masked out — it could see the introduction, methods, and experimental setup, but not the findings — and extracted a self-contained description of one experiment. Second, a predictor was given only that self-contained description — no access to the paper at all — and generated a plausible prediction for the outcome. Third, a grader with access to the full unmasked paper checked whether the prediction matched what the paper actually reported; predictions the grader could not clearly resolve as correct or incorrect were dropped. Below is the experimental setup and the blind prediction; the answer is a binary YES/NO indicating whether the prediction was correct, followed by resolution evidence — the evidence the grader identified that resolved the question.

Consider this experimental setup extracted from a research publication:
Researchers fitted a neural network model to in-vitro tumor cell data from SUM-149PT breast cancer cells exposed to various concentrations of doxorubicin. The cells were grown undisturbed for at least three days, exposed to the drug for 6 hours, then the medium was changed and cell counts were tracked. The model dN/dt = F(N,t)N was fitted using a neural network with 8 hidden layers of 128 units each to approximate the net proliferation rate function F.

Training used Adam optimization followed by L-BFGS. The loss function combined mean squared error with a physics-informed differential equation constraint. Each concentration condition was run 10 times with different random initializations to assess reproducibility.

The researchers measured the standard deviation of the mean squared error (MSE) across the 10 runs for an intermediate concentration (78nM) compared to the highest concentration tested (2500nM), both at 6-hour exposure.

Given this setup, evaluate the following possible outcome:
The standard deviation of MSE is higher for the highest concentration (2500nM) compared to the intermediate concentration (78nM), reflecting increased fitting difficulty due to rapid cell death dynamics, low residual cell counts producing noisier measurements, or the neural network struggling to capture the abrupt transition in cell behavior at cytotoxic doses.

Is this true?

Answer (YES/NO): YES